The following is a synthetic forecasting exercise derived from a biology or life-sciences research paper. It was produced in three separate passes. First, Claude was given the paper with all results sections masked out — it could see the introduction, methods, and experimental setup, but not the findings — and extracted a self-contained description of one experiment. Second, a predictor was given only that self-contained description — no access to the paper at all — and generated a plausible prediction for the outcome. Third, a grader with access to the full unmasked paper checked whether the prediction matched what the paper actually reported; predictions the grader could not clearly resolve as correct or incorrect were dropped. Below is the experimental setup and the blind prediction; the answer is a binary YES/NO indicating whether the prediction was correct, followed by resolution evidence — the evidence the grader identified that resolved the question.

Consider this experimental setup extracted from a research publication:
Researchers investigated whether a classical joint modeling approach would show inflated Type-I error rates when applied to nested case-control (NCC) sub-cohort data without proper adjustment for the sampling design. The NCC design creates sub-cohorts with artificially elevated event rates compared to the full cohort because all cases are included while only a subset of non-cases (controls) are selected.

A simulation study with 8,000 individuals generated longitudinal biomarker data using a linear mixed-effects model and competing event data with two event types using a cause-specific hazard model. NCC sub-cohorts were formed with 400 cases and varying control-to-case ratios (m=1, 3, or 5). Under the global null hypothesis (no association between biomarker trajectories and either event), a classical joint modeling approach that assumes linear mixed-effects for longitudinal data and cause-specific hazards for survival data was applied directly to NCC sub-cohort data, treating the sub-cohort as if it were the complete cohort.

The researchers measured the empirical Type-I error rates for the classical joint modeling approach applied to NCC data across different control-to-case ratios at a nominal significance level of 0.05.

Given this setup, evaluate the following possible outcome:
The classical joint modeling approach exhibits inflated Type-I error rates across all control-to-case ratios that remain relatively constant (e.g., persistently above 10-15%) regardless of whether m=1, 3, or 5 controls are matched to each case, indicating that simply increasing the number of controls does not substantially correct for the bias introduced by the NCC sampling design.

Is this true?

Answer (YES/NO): NO